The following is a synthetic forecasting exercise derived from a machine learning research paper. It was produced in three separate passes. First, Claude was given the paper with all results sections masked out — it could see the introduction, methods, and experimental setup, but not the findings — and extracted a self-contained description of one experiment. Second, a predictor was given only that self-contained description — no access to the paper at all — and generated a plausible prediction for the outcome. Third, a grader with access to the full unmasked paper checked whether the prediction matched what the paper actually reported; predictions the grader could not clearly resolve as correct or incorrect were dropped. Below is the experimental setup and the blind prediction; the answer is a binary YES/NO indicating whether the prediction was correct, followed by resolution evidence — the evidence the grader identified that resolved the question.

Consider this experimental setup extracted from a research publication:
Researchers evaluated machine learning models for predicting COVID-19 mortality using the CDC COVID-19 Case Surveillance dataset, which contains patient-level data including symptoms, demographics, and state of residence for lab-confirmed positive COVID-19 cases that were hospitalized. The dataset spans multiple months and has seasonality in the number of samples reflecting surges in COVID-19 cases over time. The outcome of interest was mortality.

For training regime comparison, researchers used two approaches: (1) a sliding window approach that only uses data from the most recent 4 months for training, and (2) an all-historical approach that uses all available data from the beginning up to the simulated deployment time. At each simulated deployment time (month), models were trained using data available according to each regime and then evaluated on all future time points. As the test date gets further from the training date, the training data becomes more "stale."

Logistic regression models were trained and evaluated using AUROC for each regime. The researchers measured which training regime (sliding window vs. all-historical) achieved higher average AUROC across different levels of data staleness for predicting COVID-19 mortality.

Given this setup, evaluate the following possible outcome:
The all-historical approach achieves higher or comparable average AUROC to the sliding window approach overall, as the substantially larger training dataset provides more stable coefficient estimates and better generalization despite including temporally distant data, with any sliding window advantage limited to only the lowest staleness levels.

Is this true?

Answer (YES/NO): NO